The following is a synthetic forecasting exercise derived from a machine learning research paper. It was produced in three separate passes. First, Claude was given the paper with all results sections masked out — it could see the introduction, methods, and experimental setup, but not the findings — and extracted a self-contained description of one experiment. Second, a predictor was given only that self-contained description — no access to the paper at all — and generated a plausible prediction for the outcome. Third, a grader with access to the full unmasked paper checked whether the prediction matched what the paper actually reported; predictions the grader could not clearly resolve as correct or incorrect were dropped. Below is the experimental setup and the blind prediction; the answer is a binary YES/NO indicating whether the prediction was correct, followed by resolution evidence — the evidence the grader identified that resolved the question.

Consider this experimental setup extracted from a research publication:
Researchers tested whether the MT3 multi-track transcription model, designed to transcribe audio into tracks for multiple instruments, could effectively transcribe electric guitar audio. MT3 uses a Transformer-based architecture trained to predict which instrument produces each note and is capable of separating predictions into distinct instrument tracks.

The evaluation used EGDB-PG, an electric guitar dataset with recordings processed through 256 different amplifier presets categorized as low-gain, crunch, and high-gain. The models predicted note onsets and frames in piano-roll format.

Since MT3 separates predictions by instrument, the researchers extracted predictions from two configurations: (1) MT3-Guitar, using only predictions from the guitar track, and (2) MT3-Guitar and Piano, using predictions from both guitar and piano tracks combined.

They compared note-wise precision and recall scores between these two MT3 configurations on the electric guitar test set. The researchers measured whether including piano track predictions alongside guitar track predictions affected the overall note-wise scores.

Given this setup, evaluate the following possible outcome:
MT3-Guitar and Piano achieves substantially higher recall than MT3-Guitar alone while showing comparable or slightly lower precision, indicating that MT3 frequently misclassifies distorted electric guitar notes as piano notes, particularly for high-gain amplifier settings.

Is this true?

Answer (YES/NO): NO